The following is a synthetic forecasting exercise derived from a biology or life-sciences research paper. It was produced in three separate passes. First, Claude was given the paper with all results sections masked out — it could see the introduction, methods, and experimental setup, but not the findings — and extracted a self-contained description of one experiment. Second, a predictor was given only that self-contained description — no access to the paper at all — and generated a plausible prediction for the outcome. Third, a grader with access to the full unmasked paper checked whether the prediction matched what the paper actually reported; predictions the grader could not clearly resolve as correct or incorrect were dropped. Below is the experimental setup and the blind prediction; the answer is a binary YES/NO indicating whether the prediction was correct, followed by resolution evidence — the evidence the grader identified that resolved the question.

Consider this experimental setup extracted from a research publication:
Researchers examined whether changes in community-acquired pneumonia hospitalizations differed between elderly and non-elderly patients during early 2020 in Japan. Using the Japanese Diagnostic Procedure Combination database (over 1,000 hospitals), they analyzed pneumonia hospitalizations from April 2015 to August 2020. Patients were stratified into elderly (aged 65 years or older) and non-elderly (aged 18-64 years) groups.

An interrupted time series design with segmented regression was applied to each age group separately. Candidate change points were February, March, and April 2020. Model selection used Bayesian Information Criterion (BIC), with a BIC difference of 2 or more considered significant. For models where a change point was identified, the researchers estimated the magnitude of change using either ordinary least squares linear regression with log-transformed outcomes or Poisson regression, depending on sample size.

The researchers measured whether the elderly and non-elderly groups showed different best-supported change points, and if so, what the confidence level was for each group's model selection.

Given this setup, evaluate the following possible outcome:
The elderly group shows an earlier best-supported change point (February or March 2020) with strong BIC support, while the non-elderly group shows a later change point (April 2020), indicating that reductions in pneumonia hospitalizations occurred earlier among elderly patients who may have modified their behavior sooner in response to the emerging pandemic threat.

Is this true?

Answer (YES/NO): NO